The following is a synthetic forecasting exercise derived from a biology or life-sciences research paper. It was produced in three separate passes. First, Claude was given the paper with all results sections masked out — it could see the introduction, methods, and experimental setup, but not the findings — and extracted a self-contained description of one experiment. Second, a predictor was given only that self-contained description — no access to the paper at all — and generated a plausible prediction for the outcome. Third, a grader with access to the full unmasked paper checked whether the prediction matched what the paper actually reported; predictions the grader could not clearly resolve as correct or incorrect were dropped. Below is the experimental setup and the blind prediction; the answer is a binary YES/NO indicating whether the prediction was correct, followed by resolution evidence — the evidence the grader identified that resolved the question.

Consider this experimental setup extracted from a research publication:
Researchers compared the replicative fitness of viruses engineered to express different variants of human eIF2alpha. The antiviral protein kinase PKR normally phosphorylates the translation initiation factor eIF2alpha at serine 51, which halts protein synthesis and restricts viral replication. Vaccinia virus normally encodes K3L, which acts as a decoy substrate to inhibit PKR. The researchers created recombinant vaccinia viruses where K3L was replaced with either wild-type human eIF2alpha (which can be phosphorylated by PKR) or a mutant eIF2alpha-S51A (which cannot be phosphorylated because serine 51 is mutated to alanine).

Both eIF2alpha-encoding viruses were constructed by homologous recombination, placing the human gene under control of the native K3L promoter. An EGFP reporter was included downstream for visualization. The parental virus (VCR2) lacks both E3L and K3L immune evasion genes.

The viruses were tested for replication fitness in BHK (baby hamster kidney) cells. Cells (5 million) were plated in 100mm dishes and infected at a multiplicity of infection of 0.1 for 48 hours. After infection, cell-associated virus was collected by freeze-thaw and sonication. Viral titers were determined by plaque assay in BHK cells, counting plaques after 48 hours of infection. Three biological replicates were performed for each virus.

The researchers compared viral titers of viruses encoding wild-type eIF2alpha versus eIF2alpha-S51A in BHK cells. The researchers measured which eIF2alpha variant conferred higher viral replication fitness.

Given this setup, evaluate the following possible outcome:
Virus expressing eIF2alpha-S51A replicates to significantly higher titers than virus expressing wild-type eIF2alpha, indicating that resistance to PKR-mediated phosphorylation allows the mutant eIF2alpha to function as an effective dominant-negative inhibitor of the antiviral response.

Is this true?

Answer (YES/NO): NO